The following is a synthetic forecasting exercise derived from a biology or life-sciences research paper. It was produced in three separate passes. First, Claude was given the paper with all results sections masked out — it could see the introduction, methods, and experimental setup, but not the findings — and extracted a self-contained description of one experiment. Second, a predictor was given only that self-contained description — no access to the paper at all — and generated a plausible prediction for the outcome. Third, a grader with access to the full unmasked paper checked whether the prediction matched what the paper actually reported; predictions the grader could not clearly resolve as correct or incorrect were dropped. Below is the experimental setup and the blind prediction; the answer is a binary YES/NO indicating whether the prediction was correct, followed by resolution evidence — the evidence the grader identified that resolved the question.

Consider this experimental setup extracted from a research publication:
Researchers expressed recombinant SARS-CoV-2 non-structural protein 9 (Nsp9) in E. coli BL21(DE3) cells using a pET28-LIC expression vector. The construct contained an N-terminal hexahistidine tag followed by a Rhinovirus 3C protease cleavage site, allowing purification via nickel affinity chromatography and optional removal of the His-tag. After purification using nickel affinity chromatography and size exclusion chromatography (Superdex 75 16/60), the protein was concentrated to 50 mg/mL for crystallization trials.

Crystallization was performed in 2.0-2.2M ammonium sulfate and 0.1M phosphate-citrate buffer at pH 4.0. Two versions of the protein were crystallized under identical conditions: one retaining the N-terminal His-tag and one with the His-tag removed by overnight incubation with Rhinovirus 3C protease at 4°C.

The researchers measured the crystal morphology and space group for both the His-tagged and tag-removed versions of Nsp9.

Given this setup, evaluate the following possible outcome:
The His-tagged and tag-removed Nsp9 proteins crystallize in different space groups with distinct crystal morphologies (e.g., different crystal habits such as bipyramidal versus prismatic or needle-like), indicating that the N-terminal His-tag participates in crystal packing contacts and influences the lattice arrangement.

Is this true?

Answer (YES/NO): YES